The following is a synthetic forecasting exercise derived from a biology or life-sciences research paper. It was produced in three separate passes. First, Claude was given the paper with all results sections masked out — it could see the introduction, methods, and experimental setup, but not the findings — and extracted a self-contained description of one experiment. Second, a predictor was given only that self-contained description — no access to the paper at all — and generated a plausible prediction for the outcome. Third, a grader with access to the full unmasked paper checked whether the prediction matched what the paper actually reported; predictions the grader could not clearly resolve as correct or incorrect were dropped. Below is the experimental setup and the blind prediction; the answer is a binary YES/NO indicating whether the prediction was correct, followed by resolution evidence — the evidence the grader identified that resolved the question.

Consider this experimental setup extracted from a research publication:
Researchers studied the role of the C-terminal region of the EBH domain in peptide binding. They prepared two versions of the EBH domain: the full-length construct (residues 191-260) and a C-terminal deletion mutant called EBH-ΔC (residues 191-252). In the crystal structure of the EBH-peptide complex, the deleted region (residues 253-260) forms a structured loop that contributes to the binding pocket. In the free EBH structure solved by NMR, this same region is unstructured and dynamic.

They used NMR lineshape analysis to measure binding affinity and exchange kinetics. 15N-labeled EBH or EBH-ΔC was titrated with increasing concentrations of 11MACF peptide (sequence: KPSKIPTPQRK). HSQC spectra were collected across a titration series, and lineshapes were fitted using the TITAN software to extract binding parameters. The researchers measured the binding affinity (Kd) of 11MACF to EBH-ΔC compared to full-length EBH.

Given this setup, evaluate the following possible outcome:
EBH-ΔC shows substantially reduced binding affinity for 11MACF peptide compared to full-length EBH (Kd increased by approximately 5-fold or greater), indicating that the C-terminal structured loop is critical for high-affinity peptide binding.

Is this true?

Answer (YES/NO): YES